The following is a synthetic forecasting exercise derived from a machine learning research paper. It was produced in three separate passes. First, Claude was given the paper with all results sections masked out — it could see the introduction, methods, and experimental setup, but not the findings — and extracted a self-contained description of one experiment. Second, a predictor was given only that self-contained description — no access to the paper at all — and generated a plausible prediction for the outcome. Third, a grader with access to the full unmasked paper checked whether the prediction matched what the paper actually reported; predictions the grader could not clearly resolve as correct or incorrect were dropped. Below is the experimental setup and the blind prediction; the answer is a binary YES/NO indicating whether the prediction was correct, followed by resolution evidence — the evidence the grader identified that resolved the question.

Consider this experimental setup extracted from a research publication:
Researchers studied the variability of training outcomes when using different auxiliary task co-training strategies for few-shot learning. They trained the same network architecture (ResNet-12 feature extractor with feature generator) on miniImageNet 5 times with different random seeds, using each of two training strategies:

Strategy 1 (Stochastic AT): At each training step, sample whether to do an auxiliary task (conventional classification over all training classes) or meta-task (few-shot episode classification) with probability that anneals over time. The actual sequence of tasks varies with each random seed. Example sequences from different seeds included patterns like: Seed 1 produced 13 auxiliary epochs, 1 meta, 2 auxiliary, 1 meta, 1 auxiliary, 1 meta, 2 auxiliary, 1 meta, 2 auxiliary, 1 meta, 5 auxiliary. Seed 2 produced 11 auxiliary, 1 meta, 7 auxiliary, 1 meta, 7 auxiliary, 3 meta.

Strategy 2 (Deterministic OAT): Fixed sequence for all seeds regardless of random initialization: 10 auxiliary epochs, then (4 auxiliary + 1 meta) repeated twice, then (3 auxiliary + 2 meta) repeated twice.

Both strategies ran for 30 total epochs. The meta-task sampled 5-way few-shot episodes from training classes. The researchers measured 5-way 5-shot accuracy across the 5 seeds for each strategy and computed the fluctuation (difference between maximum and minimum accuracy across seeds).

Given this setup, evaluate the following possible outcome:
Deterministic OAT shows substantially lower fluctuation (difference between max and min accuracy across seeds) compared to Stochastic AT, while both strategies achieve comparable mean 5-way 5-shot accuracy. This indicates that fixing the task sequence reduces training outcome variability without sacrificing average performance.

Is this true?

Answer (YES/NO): NO